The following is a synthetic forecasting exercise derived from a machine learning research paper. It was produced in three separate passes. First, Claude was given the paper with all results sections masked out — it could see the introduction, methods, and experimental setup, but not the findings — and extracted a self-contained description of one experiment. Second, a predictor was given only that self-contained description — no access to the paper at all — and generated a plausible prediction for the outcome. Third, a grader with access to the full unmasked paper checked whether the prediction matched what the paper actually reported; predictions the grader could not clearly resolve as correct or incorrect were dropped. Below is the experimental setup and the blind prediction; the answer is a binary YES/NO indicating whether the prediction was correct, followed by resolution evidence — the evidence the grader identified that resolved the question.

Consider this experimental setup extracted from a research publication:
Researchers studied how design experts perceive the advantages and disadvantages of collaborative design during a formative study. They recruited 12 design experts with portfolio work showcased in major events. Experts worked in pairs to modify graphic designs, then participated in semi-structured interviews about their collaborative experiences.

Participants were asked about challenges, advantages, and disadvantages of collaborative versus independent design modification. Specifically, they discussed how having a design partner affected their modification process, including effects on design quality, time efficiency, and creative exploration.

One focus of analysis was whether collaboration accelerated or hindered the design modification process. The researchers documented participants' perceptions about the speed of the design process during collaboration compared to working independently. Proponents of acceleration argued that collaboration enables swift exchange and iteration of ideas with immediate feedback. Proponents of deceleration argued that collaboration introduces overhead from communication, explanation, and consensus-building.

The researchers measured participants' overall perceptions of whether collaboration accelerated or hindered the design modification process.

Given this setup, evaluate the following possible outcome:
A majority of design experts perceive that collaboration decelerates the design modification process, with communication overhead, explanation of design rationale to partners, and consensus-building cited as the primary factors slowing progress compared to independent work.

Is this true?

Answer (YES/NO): NO